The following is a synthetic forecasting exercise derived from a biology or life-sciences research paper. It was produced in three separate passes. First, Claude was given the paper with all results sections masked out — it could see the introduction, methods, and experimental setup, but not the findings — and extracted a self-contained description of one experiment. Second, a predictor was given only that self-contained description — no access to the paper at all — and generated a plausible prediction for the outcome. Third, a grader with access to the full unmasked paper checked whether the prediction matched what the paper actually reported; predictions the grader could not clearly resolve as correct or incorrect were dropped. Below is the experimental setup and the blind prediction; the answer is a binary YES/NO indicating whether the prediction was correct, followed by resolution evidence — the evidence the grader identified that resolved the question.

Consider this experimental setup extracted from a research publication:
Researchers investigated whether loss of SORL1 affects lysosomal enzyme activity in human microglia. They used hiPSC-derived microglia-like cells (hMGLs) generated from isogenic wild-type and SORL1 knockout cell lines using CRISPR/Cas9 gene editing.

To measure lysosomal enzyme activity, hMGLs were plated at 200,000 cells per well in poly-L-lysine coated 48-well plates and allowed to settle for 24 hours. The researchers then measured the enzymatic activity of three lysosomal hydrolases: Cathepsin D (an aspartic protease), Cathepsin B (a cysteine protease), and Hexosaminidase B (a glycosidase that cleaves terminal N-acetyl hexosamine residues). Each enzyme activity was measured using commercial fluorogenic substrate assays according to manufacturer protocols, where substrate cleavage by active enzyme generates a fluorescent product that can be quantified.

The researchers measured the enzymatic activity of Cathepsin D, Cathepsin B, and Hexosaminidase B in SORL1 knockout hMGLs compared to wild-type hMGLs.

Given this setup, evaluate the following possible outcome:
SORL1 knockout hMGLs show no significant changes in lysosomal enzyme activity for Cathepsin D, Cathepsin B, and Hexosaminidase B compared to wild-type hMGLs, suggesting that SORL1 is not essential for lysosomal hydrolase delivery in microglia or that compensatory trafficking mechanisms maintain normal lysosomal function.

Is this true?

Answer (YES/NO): NO